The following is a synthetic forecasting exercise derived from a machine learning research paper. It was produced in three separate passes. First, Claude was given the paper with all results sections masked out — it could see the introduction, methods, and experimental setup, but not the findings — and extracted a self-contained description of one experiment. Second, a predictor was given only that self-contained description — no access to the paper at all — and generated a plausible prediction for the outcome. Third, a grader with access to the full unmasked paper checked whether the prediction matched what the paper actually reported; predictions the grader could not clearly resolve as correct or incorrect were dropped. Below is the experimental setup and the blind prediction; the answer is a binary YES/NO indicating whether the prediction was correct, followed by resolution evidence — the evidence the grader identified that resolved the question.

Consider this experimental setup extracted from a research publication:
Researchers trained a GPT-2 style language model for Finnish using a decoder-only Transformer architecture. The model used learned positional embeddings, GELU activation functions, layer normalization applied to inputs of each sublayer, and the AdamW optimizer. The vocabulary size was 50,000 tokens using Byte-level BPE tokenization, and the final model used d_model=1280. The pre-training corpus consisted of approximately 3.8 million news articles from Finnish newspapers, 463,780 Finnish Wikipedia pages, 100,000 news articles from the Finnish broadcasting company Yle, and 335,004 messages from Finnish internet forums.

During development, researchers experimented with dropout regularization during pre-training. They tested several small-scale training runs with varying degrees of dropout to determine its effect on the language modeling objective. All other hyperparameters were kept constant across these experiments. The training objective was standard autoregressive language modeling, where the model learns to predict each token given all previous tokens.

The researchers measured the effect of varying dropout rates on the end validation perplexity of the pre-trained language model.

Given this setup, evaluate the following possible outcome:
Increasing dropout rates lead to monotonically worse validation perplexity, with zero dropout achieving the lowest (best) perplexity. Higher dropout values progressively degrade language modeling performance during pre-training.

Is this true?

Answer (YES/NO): NO